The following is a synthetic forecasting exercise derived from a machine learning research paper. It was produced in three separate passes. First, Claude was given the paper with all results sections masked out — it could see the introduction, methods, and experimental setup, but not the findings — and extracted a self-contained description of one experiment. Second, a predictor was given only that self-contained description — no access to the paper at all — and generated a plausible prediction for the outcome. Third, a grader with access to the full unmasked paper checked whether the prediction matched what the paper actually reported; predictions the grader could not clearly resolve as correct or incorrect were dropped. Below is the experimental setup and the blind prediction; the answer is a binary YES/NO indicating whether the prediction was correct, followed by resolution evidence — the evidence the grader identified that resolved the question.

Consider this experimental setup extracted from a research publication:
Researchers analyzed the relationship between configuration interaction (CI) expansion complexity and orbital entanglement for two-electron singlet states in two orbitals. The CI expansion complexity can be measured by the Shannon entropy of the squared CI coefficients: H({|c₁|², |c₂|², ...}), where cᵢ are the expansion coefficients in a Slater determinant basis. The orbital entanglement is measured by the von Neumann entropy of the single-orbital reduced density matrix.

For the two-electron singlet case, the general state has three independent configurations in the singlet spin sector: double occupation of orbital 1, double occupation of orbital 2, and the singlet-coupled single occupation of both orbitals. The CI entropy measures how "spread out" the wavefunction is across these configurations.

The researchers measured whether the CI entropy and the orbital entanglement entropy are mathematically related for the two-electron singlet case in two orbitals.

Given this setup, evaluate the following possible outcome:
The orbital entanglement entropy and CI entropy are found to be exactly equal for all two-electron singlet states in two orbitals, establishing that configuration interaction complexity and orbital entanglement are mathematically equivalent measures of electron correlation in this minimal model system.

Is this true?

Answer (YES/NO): YES